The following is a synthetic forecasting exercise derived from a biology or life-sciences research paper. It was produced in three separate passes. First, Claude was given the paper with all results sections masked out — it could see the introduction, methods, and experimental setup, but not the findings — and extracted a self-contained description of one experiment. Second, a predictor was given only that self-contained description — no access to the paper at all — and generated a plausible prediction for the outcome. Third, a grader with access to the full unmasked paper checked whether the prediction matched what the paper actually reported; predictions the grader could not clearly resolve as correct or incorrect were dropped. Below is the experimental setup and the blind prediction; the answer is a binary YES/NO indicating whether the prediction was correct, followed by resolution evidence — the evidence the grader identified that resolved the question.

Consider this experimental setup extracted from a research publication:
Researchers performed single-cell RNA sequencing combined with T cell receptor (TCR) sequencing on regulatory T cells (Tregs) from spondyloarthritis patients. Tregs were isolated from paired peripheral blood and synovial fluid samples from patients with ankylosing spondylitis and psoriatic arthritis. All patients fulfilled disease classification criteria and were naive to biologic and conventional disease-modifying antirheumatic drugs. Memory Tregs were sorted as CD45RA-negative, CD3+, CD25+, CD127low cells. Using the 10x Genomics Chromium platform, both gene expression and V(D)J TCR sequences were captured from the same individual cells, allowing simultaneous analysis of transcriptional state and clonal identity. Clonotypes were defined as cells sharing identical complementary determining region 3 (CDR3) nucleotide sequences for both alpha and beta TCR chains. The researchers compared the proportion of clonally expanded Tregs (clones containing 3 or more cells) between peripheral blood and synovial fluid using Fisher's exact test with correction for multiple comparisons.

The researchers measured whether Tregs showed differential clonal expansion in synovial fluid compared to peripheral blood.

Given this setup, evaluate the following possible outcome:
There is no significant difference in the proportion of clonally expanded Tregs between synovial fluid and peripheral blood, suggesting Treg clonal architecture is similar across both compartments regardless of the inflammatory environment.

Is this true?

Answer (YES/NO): NO